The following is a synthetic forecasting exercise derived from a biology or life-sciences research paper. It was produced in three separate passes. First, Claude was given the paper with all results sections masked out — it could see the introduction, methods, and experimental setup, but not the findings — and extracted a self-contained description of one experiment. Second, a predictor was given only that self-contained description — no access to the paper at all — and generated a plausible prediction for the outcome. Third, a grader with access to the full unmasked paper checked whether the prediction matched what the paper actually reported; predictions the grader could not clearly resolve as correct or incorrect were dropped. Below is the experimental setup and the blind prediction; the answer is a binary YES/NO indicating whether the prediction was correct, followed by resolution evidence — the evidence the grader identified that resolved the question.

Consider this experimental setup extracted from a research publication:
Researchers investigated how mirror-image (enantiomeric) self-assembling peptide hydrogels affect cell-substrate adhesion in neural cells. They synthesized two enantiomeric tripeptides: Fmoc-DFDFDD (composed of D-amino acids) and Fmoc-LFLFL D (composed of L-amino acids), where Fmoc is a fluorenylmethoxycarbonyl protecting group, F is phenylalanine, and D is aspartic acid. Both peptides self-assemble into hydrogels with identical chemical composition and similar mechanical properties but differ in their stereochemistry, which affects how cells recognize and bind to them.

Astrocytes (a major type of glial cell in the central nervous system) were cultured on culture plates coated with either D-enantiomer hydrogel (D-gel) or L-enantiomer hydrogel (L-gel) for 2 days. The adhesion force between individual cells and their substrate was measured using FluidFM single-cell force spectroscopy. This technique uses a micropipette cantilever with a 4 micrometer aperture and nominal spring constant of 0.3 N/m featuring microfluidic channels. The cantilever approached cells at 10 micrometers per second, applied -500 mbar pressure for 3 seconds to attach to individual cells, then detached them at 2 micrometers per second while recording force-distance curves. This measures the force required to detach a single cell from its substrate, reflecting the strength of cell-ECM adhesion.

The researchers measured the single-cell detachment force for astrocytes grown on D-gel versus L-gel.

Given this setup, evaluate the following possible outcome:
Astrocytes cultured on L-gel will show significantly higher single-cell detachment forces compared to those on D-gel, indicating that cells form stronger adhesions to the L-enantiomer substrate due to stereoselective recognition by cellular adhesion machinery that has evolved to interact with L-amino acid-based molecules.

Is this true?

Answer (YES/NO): YES